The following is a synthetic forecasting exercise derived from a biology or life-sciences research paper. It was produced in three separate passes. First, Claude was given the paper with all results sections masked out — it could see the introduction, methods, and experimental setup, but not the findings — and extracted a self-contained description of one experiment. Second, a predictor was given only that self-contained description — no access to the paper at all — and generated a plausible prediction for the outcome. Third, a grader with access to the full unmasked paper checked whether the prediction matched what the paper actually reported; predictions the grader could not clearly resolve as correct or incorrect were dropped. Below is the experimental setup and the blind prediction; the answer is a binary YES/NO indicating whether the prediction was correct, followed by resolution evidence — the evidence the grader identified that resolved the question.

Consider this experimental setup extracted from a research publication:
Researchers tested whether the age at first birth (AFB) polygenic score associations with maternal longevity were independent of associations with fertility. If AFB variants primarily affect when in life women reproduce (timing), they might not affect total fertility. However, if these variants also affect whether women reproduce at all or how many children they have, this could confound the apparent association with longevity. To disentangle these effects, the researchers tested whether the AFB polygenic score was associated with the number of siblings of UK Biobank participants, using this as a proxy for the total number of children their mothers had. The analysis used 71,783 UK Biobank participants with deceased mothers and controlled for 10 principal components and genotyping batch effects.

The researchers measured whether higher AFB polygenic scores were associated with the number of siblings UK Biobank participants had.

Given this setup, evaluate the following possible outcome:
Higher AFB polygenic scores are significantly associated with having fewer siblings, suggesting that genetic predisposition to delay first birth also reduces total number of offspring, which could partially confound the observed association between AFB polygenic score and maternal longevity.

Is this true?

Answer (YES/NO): YES